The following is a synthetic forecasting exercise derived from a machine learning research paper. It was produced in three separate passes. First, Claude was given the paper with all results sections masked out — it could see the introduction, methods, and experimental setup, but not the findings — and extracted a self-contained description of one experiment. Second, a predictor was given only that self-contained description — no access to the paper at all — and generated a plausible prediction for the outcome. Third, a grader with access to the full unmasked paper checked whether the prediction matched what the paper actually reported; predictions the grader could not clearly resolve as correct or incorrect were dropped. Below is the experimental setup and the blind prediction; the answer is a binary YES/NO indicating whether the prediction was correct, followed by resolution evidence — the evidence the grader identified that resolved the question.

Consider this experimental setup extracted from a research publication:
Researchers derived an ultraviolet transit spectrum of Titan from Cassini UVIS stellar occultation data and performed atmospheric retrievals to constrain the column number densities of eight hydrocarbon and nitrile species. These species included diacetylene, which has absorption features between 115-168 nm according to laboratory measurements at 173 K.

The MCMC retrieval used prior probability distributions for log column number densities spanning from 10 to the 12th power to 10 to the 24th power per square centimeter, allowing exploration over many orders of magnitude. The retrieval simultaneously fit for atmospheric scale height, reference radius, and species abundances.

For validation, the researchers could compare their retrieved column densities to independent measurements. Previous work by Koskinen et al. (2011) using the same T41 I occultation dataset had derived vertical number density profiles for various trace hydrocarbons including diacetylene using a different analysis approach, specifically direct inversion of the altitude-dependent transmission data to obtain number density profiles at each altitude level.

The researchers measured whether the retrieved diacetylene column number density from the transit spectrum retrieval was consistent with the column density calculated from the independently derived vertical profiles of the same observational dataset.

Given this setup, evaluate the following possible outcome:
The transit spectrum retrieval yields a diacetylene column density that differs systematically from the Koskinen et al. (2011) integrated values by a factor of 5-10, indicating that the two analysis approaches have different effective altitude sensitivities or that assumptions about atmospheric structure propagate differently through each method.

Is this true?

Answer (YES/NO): NO